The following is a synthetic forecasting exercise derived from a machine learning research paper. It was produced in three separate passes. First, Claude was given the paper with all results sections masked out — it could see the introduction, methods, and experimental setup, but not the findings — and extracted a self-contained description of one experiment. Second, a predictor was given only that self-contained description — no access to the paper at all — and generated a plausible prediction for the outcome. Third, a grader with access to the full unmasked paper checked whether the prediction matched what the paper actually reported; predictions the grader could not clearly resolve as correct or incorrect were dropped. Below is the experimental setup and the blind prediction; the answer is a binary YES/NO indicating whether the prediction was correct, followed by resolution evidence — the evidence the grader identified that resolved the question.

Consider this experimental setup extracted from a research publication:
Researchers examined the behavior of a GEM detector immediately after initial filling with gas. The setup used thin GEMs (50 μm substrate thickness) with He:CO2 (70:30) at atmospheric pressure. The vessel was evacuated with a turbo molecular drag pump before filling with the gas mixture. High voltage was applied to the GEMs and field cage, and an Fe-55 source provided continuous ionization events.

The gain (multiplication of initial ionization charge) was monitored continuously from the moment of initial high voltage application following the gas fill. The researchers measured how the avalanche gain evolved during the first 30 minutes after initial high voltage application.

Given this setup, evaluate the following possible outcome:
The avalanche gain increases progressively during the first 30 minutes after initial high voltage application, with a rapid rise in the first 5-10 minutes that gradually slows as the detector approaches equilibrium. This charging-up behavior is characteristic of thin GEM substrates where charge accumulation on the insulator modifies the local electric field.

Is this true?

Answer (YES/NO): YES